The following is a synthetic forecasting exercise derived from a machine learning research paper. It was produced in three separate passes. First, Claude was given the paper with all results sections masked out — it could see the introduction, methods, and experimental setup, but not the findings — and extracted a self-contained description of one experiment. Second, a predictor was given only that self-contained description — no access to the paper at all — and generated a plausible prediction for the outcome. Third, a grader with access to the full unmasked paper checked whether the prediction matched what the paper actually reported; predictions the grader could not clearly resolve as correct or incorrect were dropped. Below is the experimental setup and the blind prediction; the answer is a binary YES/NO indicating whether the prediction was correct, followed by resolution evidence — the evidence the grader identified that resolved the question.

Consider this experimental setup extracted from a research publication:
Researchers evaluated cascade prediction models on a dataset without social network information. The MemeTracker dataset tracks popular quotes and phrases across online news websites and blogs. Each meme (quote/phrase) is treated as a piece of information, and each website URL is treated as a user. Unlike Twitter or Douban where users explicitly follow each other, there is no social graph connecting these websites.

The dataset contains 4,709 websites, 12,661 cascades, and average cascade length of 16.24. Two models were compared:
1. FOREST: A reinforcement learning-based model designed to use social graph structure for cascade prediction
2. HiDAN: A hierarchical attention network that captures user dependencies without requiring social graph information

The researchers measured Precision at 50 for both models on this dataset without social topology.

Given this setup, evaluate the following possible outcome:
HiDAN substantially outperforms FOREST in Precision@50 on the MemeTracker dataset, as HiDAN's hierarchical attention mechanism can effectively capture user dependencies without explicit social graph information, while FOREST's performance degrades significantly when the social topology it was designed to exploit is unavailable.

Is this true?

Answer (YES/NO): NO